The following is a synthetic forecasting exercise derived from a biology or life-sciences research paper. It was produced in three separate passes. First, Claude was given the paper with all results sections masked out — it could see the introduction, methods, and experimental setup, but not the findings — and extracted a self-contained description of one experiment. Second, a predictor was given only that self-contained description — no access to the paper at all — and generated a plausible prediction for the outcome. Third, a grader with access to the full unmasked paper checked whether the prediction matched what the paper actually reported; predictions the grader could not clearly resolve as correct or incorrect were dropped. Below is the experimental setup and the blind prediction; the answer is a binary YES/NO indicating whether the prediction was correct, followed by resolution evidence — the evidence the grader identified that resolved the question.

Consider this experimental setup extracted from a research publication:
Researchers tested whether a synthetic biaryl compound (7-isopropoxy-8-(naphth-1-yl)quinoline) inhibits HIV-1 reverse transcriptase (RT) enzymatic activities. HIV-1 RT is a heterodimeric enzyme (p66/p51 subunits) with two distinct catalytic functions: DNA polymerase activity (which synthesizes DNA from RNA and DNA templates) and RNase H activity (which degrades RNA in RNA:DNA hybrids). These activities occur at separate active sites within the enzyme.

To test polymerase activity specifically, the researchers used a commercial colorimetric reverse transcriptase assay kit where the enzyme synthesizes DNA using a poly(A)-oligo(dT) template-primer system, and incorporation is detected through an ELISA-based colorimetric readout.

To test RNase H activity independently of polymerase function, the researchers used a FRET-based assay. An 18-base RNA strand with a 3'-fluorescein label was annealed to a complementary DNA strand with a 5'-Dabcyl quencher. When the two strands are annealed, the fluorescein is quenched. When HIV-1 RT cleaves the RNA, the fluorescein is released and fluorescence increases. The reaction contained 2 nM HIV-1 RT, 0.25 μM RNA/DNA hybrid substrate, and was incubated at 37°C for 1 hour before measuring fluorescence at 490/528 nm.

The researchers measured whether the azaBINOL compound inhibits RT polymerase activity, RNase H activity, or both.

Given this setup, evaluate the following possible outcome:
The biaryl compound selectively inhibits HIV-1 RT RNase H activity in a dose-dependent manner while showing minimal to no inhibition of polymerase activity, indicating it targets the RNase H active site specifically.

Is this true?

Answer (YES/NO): NO